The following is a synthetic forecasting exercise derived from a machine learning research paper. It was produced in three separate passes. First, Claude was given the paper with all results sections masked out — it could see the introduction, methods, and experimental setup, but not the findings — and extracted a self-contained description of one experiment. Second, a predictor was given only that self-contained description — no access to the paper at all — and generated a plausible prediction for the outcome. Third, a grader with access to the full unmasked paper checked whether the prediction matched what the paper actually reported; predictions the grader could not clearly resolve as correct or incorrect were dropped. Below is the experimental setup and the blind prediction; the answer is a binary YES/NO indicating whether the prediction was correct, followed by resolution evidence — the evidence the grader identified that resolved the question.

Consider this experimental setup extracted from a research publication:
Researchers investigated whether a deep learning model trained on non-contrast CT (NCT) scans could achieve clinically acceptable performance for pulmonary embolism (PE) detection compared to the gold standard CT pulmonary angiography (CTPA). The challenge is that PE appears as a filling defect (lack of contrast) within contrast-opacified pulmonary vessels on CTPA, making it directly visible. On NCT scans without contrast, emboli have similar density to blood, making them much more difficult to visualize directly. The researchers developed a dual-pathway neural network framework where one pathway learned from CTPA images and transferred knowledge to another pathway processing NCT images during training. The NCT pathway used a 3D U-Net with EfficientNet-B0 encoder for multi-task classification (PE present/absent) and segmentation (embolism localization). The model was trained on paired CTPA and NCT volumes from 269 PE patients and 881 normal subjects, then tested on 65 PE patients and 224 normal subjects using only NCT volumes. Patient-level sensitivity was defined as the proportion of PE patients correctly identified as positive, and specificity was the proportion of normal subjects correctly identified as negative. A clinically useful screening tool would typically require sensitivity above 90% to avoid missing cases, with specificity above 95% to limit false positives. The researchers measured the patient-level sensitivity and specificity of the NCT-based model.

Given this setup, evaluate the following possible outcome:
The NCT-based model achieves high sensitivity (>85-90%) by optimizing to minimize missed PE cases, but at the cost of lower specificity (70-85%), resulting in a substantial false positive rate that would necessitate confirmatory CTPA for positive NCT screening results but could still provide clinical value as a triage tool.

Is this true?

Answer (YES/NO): NO